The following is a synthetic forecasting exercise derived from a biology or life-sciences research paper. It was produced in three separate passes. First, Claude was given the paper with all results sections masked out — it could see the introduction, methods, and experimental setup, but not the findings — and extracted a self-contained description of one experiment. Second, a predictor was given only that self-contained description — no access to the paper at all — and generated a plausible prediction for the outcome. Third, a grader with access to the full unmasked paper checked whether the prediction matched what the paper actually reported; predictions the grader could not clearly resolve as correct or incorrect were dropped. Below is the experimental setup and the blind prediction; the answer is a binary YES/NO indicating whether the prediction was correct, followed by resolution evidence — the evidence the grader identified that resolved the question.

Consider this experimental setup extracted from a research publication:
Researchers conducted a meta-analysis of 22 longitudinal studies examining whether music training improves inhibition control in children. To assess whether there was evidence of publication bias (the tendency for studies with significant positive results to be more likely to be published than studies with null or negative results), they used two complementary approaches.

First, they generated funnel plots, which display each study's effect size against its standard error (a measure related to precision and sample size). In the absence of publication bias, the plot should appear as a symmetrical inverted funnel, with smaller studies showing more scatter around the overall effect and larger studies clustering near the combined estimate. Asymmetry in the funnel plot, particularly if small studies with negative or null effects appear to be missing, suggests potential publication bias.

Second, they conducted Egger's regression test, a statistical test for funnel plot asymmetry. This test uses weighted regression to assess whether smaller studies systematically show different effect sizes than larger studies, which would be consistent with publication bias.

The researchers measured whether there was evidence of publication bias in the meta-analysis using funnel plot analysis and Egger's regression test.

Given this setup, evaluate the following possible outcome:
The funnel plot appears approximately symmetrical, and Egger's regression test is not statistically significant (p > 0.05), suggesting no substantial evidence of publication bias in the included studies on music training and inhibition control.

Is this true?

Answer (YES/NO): YES